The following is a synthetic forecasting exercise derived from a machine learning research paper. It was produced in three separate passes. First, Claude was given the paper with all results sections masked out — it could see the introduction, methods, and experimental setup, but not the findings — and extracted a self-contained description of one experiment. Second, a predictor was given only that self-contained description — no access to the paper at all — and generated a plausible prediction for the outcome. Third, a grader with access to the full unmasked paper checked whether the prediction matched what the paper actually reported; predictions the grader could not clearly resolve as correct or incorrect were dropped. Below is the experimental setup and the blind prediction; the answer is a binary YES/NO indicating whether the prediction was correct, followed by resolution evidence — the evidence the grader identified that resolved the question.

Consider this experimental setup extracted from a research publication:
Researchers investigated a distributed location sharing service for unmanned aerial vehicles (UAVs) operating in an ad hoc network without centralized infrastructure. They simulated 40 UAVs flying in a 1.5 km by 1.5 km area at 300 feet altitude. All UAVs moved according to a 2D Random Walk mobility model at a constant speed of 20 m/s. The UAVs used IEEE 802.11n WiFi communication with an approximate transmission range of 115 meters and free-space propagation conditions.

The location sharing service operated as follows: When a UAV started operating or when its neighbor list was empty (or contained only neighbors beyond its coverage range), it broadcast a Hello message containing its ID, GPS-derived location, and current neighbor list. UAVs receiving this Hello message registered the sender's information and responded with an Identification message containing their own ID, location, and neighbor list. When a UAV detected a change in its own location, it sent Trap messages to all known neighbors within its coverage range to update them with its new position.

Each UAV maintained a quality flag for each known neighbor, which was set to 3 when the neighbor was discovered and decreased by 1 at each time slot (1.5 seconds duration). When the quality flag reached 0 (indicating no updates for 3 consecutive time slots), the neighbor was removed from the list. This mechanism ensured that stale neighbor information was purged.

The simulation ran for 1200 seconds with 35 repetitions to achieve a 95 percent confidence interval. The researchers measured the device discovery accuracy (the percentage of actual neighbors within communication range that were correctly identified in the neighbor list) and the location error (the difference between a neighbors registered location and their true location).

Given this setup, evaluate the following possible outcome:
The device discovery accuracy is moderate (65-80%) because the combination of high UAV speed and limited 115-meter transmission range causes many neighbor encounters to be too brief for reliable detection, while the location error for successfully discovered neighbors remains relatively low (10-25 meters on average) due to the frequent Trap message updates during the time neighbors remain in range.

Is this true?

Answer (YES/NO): NO